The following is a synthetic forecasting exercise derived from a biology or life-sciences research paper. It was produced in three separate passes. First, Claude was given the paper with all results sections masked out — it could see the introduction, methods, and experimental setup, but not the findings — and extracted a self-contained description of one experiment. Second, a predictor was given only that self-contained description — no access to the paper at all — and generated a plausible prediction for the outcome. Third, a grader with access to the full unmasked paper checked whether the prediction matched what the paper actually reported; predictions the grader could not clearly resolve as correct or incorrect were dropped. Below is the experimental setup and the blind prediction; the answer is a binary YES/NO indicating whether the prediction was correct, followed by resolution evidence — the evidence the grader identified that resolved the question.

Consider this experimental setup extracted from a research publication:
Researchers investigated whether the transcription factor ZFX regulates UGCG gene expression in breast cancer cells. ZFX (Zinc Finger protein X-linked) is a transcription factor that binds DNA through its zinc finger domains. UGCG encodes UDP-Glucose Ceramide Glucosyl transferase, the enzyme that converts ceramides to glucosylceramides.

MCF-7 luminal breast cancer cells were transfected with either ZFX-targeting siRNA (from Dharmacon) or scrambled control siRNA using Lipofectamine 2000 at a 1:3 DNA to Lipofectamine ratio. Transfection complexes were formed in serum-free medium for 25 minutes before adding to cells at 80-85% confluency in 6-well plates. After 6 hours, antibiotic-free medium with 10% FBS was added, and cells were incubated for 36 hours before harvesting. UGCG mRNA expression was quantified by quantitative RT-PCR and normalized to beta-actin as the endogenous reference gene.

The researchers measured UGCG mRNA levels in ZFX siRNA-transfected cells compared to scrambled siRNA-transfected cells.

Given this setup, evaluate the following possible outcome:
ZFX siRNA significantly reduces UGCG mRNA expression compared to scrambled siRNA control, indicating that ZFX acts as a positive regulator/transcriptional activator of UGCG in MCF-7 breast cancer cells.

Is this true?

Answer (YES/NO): YES